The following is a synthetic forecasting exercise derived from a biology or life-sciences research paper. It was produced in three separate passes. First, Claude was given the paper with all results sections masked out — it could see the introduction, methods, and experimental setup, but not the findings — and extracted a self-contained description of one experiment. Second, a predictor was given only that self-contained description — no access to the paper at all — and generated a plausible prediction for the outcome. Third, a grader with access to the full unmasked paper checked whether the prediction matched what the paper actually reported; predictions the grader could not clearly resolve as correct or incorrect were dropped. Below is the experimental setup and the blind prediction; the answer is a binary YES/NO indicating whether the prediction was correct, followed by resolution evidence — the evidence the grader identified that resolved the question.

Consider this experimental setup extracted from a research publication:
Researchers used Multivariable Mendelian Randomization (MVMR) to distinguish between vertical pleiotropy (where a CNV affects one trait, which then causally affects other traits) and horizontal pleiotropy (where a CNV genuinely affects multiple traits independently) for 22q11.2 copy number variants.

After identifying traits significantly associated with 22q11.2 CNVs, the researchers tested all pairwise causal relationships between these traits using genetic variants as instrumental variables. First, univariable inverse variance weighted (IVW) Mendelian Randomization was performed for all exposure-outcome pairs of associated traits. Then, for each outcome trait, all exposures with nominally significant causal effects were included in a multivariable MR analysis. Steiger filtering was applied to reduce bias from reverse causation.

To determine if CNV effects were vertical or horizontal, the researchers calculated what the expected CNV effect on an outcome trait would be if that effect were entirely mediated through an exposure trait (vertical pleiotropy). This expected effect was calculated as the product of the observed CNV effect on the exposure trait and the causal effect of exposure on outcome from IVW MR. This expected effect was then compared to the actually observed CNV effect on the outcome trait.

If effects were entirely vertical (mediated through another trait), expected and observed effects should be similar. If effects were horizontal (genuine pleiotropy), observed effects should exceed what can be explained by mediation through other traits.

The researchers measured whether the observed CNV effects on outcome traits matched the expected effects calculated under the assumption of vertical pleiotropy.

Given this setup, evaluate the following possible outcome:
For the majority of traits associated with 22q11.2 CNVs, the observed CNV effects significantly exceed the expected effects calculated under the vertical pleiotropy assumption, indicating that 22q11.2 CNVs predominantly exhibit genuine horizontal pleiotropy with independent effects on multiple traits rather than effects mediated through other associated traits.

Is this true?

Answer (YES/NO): YES